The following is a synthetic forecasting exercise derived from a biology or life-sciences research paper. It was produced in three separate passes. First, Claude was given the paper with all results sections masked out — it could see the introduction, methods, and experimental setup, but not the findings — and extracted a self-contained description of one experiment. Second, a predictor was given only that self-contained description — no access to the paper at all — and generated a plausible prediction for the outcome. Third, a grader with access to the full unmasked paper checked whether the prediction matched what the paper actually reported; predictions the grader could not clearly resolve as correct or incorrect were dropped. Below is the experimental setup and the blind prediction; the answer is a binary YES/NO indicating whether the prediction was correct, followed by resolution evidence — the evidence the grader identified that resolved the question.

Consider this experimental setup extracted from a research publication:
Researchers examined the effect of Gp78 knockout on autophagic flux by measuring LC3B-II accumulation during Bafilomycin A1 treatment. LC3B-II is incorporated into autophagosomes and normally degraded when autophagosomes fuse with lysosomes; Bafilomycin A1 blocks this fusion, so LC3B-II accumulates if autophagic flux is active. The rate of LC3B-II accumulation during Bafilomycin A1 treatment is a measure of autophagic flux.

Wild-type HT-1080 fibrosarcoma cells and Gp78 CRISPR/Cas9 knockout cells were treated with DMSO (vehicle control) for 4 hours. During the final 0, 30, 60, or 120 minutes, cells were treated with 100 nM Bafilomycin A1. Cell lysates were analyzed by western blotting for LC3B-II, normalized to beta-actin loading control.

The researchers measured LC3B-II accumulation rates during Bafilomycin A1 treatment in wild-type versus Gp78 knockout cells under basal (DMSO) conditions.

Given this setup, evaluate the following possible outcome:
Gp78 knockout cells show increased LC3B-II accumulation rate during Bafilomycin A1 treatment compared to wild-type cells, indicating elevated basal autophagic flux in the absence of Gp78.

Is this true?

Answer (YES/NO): NO